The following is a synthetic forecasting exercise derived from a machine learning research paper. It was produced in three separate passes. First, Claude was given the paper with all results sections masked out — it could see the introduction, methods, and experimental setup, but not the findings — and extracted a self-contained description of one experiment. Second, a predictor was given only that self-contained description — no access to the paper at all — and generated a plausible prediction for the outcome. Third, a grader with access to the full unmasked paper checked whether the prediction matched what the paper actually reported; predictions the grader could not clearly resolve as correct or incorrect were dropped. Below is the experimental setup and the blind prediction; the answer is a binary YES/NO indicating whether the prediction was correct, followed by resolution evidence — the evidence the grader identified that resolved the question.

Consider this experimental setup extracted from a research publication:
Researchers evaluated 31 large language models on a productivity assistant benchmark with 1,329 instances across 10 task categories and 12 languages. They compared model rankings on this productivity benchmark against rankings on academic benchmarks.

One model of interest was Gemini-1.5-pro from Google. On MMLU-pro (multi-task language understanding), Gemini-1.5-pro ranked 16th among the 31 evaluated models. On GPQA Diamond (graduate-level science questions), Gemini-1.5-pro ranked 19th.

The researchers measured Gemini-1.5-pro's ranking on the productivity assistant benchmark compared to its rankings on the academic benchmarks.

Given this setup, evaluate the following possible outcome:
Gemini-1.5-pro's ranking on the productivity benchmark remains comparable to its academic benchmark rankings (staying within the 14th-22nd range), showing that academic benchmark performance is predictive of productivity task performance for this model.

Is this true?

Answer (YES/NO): NO